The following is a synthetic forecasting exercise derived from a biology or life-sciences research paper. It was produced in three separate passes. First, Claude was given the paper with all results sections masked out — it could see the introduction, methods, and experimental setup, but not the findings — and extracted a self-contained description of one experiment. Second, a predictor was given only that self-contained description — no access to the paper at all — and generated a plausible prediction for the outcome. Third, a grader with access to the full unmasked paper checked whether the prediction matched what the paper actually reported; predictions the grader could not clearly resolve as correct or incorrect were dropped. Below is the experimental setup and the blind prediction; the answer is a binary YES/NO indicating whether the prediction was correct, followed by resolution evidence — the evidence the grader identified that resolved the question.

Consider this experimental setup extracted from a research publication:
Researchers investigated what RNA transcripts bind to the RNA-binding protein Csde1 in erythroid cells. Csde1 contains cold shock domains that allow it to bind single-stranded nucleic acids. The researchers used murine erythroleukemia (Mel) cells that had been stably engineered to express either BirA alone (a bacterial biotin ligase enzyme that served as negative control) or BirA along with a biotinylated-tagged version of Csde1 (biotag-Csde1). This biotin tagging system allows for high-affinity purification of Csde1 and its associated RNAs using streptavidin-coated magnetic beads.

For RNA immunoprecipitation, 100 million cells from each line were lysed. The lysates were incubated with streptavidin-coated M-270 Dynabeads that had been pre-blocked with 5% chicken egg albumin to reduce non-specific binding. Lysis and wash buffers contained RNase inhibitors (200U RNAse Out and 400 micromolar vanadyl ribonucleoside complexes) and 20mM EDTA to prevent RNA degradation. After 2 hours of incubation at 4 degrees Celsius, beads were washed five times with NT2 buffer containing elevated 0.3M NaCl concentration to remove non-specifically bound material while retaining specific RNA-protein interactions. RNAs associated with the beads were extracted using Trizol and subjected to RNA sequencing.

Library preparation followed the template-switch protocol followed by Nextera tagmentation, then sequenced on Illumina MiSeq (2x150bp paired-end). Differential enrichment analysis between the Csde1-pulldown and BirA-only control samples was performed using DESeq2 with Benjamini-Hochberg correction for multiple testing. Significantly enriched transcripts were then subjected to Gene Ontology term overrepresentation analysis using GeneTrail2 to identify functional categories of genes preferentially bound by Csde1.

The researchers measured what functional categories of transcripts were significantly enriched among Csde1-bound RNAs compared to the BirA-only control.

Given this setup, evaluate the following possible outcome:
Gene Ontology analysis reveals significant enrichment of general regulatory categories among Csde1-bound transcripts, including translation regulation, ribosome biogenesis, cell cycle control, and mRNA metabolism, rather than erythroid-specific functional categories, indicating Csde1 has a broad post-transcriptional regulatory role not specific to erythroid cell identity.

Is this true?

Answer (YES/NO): YES